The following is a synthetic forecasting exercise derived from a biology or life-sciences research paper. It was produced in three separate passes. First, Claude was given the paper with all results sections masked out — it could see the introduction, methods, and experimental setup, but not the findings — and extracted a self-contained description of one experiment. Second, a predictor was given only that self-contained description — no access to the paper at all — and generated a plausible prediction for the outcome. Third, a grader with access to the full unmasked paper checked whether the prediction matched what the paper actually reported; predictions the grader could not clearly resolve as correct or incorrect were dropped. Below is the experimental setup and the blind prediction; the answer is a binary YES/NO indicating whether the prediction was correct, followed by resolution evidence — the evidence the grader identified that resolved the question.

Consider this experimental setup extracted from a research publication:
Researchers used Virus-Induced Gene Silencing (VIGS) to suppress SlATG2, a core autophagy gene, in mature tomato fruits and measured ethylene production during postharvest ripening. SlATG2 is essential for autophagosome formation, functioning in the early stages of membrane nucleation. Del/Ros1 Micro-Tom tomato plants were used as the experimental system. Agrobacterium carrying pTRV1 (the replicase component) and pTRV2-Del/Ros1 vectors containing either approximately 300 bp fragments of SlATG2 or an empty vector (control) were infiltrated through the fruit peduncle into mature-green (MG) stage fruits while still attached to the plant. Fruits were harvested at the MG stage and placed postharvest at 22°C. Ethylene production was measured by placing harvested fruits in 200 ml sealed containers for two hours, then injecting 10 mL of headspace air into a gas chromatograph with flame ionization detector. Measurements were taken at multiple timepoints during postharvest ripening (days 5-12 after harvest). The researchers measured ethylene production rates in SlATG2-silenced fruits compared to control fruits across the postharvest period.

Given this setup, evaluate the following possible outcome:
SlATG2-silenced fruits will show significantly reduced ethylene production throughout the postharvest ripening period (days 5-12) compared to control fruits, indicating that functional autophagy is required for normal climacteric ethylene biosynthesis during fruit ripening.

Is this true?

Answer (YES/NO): NO